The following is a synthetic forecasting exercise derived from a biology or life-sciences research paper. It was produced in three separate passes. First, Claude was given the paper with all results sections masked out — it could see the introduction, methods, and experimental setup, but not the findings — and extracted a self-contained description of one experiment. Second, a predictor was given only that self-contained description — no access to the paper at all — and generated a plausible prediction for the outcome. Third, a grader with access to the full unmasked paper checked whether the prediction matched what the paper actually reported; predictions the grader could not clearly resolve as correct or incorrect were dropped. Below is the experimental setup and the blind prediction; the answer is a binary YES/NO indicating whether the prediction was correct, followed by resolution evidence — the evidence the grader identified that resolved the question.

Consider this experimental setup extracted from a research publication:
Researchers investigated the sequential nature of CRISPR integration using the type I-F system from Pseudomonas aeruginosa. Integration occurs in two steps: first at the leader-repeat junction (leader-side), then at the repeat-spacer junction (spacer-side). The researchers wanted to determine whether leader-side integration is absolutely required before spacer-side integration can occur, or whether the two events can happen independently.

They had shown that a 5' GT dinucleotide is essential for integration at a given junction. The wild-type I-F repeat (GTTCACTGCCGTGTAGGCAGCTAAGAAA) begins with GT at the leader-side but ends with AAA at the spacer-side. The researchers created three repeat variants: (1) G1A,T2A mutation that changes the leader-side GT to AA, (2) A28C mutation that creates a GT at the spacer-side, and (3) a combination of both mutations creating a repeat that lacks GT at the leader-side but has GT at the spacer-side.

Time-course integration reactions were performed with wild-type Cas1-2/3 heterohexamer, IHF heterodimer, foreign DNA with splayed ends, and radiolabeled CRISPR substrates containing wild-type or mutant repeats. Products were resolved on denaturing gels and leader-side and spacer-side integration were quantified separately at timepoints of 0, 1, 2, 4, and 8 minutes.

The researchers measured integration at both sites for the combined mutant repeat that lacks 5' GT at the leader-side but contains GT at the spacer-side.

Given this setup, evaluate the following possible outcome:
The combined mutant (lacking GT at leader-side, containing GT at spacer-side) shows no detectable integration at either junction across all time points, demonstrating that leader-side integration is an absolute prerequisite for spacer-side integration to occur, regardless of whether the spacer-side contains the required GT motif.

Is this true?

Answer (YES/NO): YES